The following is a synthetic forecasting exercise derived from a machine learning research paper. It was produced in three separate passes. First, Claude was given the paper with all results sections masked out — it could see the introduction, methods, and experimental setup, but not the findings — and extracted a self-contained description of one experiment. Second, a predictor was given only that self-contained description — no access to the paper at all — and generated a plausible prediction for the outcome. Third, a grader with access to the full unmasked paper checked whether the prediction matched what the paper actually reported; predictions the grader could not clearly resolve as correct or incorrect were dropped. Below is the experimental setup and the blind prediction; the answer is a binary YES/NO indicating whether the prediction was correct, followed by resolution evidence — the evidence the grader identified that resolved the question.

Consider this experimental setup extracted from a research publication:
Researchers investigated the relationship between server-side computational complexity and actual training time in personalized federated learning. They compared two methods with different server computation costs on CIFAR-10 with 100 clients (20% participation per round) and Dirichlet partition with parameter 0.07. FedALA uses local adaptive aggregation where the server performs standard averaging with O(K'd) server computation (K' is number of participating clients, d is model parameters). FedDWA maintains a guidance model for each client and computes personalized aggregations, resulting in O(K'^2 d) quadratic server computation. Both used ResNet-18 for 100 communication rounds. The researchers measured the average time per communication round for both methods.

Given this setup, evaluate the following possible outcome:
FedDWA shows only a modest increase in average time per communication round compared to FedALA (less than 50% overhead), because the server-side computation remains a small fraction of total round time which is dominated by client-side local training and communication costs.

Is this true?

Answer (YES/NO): NO